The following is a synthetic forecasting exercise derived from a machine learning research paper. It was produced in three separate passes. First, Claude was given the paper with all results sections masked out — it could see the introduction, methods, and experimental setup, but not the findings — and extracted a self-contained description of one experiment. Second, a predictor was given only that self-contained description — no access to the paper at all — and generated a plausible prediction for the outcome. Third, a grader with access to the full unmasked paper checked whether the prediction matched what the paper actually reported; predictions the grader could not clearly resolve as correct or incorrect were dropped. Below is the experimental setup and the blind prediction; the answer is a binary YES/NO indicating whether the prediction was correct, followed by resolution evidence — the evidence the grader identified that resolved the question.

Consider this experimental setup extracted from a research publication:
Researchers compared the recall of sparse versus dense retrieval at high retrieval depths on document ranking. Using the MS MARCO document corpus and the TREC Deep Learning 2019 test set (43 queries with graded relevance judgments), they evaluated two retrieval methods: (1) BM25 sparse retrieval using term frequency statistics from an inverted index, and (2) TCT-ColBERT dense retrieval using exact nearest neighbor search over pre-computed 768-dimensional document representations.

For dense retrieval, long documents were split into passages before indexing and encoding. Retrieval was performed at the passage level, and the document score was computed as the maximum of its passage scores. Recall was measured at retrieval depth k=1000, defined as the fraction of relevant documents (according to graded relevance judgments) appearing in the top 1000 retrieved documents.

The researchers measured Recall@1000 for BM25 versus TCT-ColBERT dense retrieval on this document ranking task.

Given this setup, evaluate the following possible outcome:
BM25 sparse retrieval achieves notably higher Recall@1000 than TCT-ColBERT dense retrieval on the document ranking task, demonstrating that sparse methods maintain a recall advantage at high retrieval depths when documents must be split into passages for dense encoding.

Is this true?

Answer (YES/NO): YES